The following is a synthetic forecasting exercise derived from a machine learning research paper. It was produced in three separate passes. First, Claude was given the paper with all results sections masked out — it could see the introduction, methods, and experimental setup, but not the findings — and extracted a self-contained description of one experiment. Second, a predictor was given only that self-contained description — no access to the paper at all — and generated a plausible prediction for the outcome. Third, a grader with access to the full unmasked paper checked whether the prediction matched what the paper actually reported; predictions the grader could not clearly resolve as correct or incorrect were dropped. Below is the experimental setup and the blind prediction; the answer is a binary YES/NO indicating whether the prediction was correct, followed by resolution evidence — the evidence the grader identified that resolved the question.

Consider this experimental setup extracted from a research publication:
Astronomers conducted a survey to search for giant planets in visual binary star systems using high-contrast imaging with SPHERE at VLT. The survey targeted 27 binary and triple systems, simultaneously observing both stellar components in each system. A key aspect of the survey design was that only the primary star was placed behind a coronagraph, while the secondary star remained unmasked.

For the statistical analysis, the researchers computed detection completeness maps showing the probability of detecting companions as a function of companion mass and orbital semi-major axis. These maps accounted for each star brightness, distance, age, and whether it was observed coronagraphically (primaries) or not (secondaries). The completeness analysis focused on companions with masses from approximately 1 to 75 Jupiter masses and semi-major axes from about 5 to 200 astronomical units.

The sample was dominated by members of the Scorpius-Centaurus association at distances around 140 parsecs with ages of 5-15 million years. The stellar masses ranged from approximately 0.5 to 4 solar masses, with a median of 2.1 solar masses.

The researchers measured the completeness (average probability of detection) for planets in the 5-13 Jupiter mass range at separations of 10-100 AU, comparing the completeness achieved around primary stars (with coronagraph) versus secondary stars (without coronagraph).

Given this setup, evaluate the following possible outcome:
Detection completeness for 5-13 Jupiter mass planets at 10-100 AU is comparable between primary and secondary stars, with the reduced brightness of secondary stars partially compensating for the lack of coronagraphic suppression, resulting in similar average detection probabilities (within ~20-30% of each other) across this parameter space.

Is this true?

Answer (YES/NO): NO